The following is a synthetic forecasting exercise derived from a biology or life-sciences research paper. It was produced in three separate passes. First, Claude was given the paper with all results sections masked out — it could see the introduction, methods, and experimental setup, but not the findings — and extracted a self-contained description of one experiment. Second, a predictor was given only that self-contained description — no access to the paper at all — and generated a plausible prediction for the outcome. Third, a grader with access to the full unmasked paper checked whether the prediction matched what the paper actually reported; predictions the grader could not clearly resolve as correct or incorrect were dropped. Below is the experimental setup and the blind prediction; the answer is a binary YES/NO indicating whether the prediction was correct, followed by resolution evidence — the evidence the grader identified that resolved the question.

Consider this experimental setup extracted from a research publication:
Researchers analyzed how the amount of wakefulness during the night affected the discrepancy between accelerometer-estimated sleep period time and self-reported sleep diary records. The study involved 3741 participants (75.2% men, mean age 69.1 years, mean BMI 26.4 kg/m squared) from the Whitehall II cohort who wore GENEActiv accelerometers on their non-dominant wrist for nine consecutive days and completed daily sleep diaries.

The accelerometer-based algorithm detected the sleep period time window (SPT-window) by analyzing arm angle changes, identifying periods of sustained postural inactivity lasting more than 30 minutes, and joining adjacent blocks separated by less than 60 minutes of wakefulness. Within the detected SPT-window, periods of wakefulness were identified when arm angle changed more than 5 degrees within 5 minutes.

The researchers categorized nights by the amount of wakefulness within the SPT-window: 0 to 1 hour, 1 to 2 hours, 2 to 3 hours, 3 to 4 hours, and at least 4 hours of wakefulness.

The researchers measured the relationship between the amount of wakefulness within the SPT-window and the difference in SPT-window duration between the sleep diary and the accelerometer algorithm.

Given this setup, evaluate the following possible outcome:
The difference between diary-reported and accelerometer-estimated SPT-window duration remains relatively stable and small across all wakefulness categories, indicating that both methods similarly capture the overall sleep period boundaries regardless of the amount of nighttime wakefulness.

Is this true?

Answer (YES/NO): NO